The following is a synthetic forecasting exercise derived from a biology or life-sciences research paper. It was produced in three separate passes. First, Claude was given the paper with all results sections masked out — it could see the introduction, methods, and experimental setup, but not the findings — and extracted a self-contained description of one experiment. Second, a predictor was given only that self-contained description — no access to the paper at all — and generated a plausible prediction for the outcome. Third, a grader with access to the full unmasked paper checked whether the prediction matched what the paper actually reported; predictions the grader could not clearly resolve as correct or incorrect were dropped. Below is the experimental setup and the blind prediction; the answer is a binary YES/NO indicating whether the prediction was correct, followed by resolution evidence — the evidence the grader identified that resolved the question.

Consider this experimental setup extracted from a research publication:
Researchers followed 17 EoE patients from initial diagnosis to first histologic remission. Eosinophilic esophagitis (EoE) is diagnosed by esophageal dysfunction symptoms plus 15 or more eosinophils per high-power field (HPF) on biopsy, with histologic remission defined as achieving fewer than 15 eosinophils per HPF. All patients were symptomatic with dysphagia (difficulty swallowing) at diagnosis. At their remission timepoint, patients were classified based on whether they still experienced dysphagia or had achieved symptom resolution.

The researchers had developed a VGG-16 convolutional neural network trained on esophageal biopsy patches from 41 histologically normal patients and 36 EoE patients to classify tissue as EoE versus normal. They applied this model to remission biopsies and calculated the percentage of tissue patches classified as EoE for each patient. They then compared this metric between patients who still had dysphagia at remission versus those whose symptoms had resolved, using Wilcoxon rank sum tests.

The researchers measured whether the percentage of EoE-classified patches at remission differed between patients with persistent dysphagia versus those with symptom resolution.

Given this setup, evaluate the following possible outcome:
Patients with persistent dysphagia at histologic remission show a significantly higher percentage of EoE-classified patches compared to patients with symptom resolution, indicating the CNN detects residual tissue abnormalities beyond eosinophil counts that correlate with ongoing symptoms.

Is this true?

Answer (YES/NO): NO